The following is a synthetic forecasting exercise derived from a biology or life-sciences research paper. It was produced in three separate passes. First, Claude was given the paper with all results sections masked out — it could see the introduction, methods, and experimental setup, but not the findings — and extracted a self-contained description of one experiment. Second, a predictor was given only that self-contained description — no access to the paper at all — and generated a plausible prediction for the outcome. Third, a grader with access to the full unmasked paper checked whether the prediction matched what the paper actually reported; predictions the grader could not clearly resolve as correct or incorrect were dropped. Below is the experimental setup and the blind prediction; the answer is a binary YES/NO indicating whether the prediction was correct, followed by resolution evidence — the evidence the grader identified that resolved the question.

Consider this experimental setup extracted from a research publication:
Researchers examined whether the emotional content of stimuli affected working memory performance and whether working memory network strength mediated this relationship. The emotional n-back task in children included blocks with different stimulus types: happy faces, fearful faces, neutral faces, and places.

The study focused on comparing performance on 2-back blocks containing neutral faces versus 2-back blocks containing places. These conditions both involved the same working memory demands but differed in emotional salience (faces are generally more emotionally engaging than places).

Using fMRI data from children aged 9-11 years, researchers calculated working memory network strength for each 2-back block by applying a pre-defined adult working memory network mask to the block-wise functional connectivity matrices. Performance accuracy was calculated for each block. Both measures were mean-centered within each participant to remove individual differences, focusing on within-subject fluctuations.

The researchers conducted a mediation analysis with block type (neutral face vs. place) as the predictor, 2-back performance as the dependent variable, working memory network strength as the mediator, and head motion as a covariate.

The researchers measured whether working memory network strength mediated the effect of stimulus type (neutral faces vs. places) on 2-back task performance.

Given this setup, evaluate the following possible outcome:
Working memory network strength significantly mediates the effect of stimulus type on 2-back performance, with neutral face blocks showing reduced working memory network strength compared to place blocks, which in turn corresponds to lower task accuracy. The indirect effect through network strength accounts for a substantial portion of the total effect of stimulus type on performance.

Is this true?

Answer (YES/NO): NO